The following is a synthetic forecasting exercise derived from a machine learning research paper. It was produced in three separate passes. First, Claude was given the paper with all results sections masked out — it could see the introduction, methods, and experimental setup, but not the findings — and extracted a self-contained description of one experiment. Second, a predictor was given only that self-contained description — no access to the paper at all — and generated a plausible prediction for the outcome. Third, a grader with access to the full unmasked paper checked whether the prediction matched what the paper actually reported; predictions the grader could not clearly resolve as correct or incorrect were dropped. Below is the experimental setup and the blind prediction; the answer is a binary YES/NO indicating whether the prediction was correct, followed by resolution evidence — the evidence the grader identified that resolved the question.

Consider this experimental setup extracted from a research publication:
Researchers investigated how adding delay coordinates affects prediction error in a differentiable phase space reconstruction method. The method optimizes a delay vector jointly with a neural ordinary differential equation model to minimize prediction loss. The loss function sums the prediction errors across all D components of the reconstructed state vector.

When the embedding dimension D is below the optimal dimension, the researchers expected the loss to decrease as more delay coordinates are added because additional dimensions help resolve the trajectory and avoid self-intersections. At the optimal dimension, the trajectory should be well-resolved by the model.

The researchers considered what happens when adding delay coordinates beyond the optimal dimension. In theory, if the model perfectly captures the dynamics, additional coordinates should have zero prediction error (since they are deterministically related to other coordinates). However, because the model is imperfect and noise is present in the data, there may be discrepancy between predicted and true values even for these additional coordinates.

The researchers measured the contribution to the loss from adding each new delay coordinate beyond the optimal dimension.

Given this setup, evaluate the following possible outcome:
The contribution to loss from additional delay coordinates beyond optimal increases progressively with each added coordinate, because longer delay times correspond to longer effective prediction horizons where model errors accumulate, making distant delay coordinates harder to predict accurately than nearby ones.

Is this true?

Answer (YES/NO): NO